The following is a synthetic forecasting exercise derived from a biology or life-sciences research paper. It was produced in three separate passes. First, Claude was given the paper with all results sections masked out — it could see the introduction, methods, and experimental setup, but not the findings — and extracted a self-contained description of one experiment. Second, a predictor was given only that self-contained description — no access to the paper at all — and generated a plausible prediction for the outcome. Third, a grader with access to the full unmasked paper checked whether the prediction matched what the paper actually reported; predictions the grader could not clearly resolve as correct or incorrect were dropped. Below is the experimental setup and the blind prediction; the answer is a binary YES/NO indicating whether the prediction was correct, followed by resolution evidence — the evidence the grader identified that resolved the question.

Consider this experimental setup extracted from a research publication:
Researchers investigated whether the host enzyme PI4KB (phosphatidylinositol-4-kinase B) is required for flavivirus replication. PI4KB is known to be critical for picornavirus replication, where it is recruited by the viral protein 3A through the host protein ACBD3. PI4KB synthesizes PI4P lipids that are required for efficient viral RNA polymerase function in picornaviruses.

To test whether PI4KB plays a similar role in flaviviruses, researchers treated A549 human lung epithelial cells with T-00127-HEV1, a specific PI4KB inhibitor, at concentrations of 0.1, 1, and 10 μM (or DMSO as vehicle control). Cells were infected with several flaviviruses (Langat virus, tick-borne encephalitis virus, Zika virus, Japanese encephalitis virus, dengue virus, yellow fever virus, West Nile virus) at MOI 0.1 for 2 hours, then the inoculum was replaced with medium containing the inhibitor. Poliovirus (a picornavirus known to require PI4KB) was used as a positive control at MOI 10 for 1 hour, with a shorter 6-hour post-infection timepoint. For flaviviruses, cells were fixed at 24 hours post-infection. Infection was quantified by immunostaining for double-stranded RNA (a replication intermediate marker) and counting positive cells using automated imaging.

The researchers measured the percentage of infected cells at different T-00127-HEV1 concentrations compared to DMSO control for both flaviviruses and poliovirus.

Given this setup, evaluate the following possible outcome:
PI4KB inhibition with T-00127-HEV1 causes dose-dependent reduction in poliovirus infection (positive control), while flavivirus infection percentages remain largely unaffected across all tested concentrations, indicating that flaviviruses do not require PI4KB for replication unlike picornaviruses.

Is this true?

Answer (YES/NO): YES